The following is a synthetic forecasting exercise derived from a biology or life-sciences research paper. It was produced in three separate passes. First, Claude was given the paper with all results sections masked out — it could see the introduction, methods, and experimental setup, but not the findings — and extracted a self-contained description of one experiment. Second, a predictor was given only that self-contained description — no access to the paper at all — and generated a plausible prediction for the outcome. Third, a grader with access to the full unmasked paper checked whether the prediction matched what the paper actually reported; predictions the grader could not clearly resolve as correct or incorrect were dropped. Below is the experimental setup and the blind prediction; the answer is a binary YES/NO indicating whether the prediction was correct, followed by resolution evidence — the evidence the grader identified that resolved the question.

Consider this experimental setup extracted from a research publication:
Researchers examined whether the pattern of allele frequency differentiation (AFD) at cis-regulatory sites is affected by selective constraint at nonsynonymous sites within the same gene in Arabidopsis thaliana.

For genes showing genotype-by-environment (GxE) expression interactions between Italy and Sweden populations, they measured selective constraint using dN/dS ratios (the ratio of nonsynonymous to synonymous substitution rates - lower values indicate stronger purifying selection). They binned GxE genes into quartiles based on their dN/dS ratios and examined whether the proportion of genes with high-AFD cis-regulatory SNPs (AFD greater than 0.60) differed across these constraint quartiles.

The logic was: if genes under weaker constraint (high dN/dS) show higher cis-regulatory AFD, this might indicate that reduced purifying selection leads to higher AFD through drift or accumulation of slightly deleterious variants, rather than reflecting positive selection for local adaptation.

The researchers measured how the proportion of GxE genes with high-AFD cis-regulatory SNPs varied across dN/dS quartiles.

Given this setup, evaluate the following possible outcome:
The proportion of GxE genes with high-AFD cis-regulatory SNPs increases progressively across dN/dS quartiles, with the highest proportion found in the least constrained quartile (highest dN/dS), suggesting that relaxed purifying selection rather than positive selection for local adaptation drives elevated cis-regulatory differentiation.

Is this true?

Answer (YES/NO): NO